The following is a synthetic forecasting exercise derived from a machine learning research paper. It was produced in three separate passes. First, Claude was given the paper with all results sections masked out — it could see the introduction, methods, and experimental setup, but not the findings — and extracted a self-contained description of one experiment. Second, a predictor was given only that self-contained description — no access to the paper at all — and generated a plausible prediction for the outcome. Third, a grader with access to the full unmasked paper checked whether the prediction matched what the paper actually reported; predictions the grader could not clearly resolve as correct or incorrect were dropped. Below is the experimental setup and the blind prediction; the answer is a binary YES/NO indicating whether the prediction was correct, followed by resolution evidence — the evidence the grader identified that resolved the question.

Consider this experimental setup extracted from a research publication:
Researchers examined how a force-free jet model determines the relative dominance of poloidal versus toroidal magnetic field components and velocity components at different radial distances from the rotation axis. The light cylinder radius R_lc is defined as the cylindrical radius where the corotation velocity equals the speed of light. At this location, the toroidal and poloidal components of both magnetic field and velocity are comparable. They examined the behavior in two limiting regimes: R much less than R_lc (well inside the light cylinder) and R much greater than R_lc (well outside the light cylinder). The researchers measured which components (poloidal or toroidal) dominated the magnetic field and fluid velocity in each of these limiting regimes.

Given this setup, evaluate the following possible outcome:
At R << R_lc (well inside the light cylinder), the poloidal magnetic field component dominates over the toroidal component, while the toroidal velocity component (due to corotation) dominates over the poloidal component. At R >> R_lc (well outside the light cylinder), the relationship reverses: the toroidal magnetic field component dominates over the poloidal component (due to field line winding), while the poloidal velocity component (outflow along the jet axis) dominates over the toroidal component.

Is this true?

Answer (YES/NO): YES